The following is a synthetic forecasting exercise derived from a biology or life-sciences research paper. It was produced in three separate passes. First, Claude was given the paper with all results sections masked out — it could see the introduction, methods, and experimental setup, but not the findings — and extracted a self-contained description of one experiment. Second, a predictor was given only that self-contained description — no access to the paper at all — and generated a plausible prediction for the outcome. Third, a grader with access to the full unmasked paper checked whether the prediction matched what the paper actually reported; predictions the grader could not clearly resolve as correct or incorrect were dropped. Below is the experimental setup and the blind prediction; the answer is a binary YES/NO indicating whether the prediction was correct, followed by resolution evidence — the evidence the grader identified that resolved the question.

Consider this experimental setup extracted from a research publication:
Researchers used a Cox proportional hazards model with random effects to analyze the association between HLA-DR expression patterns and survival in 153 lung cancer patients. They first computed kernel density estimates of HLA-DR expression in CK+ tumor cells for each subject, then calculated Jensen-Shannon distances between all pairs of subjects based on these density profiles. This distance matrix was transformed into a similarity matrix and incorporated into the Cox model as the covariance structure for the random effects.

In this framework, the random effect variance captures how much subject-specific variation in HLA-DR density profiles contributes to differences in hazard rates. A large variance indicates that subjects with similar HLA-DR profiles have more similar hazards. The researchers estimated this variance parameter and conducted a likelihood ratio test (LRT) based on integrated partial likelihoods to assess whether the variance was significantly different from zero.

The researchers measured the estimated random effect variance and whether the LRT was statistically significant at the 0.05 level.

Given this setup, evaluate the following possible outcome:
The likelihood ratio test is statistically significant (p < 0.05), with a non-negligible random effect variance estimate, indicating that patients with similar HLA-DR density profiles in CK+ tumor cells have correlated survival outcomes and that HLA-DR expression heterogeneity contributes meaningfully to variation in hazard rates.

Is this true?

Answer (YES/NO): NO